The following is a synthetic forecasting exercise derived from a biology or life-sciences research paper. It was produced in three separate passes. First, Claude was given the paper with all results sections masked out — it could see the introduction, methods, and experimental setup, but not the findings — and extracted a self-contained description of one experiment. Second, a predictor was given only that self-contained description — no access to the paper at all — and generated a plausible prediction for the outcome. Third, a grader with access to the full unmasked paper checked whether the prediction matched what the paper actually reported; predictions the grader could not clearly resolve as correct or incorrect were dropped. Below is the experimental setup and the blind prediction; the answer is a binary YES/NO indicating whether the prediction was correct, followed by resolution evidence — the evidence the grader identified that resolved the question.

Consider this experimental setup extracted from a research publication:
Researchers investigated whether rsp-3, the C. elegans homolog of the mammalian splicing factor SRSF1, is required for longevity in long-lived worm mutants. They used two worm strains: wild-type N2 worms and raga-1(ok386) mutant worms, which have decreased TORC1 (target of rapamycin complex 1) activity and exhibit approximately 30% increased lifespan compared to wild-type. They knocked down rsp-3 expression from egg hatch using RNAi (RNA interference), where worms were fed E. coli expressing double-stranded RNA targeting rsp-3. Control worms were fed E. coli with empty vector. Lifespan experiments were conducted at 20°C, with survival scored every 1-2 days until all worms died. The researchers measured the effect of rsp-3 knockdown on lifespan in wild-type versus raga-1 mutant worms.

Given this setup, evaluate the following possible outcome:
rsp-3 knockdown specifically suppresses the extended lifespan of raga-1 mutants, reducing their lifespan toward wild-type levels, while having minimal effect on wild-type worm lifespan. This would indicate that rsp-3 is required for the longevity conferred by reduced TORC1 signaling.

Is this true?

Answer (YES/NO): YES